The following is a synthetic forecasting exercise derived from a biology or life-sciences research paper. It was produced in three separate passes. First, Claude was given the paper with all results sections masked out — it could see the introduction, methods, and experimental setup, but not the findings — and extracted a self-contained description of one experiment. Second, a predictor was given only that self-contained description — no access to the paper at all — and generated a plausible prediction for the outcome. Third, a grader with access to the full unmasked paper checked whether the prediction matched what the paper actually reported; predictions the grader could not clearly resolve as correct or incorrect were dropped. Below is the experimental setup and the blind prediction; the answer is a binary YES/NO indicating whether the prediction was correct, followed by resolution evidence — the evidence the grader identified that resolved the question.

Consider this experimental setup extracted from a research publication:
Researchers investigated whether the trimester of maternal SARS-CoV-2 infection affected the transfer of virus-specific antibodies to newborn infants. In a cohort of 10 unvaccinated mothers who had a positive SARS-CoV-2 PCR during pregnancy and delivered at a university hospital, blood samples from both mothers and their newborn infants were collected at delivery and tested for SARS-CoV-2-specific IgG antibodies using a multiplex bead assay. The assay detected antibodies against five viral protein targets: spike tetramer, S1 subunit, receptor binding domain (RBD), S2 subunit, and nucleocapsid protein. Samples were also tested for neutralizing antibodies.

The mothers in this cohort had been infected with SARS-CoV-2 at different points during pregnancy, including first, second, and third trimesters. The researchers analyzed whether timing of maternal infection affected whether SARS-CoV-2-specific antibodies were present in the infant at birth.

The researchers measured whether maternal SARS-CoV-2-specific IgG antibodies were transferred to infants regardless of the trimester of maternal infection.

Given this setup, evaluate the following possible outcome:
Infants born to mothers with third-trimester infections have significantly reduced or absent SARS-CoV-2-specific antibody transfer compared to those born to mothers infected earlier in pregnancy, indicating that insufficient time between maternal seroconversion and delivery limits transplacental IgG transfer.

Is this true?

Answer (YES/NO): NO